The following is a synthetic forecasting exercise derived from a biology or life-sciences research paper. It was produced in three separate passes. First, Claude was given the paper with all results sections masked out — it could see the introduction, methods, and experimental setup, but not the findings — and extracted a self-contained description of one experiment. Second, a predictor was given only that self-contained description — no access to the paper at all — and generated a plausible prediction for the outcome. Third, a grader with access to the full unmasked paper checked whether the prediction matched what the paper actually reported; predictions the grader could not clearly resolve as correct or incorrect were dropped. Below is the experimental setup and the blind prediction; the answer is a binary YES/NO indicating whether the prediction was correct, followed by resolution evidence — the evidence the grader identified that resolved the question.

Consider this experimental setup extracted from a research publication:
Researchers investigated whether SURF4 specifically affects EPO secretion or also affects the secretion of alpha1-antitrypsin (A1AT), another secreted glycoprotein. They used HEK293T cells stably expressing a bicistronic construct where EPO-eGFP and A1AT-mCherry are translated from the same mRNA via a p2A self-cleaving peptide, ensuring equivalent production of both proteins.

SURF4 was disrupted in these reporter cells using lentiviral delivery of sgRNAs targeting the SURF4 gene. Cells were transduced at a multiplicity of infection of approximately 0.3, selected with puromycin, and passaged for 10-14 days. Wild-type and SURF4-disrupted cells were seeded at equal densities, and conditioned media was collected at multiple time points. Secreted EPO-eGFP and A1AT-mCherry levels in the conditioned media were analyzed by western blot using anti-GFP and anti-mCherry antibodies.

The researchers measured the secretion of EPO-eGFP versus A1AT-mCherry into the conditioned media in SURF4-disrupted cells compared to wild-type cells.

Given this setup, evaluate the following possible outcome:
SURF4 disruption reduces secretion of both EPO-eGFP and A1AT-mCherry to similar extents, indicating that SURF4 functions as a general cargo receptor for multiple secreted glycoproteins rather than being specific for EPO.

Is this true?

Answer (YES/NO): NO